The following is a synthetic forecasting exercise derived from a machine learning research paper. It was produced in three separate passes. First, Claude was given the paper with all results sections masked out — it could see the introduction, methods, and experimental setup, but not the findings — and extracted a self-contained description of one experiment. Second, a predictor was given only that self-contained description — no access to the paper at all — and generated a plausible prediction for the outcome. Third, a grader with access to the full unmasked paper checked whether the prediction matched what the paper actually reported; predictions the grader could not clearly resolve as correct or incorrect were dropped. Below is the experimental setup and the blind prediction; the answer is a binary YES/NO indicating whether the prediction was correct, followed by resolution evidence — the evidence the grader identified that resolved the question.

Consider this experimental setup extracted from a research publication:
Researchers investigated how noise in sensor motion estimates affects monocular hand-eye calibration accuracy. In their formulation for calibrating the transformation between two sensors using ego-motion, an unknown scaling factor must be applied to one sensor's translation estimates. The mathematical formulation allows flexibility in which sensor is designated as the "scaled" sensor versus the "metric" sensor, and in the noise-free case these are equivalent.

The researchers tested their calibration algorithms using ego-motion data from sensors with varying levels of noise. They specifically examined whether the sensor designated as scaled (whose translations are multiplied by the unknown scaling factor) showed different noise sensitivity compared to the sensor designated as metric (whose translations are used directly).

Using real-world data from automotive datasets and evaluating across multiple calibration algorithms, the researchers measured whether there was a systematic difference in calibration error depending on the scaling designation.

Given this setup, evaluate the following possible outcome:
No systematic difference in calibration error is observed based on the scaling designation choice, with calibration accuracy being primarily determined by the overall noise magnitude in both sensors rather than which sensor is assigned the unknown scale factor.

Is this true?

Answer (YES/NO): NO